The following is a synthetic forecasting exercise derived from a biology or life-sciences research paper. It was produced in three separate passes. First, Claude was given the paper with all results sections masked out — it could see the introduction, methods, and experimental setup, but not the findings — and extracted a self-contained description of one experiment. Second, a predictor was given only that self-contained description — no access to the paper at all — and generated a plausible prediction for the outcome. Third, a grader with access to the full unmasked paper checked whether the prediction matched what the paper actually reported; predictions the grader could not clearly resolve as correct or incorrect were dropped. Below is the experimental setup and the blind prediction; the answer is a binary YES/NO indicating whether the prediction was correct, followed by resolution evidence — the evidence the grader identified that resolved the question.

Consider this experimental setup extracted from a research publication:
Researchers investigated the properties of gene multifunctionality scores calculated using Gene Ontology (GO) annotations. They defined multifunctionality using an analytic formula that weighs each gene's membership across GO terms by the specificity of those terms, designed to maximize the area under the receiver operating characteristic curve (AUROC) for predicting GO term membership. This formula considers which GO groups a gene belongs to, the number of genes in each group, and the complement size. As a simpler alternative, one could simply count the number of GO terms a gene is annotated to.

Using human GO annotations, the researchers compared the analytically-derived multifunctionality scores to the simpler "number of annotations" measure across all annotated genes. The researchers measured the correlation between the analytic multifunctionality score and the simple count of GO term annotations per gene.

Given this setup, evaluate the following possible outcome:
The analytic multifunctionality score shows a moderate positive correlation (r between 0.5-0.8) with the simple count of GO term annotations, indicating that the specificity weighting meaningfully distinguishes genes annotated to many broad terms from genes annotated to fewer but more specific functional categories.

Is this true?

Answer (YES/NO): NO